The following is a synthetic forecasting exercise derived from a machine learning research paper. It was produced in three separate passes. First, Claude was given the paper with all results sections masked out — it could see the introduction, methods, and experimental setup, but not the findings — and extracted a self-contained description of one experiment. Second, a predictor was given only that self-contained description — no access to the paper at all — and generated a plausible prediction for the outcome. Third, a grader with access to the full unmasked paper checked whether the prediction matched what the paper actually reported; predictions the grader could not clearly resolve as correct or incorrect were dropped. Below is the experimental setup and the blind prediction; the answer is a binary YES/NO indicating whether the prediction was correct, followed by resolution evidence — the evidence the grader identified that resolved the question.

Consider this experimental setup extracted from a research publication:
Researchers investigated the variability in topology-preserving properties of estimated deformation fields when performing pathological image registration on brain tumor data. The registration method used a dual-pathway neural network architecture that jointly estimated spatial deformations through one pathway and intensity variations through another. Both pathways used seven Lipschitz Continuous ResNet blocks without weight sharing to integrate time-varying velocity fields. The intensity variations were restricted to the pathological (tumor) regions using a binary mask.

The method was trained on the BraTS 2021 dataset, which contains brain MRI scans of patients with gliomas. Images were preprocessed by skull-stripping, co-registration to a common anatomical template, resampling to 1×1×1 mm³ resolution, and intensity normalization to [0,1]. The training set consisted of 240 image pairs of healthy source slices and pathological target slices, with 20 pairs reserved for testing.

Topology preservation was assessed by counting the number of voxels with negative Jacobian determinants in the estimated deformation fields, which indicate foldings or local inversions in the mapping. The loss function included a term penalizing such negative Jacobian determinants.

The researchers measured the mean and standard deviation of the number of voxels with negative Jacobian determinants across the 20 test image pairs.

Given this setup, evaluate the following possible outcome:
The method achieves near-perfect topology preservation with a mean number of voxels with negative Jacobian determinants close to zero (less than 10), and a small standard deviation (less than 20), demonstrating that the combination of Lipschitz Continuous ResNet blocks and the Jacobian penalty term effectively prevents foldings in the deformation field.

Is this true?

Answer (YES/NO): YES